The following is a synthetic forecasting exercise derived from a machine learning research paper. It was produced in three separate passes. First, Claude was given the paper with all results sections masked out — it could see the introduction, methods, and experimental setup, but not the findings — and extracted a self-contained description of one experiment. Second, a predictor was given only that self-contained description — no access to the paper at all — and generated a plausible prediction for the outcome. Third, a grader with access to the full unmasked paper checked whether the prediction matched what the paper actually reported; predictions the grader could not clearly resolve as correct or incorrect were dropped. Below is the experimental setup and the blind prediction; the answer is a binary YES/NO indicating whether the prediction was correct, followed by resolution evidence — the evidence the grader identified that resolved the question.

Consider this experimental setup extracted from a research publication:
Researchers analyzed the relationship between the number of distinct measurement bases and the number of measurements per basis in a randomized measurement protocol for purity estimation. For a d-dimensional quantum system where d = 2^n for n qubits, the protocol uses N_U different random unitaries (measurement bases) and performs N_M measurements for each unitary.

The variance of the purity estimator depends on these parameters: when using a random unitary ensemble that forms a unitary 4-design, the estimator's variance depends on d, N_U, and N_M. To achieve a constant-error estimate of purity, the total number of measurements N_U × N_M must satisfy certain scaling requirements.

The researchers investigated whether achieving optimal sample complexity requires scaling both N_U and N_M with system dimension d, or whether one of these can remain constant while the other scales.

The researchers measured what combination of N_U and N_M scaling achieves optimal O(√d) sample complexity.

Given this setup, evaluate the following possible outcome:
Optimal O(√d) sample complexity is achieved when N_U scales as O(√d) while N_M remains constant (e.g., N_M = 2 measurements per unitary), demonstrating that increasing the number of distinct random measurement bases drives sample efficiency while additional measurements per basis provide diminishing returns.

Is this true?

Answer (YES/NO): NO